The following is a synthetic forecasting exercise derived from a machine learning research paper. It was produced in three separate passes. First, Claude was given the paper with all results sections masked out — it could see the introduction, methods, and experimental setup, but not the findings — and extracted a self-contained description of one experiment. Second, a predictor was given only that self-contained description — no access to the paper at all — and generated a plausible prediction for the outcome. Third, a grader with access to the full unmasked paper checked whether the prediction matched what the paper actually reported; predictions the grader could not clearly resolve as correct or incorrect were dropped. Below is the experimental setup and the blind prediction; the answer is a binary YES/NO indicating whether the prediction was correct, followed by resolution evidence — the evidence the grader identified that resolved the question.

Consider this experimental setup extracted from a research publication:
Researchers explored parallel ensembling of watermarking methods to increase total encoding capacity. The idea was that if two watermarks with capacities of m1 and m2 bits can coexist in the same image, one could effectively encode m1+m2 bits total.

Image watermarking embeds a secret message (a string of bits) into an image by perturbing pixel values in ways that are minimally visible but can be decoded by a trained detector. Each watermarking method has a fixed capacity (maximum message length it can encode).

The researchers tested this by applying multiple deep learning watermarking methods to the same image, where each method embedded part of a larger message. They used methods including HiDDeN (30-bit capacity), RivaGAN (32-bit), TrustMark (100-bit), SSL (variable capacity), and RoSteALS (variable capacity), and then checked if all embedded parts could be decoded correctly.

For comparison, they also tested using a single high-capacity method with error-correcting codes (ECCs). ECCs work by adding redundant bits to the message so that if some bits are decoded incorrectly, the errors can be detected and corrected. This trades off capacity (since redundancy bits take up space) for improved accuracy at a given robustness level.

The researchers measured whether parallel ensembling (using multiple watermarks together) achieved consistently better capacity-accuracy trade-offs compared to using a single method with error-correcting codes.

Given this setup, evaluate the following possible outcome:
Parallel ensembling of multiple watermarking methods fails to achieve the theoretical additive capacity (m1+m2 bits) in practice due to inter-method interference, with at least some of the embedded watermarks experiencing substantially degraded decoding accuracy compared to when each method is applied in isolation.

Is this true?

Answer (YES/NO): NO